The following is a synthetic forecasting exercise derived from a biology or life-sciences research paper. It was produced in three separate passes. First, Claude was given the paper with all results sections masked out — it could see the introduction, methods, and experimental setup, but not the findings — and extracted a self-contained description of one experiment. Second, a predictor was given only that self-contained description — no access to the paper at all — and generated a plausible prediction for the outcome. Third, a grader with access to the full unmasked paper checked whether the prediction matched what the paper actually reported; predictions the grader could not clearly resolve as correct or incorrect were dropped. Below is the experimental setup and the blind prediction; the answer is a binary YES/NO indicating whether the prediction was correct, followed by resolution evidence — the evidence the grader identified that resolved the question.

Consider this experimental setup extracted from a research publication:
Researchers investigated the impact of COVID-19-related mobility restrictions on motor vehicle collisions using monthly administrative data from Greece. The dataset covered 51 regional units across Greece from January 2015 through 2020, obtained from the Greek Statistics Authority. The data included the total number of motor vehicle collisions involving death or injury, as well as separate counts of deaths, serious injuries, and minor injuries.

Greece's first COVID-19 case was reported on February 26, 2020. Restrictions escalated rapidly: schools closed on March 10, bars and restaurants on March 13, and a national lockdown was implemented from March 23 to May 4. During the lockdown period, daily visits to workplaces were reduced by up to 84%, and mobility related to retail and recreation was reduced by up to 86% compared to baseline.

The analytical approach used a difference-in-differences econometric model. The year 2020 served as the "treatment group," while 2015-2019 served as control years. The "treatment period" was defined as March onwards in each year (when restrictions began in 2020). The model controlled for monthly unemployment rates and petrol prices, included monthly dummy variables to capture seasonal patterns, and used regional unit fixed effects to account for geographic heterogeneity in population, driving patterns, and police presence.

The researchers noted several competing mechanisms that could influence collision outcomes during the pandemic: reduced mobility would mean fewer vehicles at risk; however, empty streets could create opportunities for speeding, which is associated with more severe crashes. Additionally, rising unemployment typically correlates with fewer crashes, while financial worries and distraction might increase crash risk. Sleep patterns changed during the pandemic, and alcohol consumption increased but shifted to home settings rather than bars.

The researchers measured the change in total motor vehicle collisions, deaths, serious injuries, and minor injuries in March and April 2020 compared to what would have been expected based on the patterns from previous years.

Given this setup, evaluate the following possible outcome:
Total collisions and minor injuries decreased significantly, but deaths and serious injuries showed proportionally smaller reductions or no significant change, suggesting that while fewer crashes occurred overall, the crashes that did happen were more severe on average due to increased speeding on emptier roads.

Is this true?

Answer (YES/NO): NO